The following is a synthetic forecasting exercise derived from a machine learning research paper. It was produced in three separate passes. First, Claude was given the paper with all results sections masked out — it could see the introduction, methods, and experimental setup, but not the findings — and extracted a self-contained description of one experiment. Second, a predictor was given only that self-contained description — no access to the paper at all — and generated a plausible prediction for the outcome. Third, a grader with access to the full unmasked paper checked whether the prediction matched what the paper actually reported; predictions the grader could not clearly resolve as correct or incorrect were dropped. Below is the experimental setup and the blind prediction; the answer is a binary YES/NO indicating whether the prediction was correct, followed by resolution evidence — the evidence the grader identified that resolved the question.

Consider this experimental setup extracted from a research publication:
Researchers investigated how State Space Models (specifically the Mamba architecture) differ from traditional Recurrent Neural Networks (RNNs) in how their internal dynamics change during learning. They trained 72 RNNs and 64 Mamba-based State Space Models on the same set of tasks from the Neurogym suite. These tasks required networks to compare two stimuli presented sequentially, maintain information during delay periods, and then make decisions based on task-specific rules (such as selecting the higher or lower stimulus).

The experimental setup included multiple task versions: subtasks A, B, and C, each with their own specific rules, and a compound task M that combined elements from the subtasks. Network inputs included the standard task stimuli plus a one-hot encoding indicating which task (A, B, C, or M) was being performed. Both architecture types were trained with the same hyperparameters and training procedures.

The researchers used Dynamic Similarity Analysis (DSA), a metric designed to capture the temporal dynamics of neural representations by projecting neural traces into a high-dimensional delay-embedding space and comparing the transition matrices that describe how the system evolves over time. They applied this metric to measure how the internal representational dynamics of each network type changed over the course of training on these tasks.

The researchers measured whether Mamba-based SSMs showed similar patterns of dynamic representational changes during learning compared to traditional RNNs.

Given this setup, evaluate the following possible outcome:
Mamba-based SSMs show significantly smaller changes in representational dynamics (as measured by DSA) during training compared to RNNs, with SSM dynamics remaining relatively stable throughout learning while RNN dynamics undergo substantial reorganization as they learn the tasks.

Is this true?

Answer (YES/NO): YES